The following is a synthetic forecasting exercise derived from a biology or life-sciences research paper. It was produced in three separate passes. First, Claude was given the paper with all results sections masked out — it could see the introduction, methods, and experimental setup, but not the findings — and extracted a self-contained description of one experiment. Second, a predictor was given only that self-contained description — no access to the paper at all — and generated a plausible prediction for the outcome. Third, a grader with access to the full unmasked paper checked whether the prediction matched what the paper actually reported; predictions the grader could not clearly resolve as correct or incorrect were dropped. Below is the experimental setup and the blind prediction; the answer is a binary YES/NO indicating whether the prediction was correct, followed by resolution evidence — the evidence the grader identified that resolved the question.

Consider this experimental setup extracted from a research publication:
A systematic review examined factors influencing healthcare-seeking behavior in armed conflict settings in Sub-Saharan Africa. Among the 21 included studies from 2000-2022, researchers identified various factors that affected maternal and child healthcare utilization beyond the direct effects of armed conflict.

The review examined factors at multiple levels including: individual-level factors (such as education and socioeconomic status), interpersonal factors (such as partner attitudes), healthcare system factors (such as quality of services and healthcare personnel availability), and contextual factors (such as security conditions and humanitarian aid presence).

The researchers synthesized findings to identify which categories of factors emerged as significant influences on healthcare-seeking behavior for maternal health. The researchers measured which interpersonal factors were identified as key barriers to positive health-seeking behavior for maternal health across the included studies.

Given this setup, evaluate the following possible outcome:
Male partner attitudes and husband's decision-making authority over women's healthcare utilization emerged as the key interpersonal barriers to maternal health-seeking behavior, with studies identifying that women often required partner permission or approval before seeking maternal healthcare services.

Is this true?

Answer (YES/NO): YES